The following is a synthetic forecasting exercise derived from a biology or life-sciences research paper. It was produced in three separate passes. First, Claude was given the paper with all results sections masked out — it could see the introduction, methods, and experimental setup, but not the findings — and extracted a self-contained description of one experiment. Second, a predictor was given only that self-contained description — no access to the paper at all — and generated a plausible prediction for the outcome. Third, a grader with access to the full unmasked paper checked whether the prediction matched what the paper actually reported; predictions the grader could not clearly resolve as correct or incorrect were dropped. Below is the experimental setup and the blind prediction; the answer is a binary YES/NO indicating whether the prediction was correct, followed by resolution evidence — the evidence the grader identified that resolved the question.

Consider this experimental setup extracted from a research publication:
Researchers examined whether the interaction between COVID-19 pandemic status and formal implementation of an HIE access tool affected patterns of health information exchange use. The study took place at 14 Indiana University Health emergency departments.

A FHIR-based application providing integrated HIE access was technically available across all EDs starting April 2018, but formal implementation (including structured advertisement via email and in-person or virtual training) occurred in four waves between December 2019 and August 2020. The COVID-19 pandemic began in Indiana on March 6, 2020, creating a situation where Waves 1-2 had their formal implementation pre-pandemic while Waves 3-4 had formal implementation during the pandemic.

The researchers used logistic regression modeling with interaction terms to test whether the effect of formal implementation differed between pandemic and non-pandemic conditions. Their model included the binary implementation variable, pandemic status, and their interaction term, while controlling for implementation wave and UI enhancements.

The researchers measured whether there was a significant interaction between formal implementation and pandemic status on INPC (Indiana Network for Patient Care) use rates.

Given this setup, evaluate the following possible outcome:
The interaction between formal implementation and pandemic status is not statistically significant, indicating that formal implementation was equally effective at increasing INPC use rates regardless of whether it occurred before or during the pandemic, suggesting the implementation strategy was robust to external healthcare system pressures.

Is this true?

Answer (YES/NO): NO